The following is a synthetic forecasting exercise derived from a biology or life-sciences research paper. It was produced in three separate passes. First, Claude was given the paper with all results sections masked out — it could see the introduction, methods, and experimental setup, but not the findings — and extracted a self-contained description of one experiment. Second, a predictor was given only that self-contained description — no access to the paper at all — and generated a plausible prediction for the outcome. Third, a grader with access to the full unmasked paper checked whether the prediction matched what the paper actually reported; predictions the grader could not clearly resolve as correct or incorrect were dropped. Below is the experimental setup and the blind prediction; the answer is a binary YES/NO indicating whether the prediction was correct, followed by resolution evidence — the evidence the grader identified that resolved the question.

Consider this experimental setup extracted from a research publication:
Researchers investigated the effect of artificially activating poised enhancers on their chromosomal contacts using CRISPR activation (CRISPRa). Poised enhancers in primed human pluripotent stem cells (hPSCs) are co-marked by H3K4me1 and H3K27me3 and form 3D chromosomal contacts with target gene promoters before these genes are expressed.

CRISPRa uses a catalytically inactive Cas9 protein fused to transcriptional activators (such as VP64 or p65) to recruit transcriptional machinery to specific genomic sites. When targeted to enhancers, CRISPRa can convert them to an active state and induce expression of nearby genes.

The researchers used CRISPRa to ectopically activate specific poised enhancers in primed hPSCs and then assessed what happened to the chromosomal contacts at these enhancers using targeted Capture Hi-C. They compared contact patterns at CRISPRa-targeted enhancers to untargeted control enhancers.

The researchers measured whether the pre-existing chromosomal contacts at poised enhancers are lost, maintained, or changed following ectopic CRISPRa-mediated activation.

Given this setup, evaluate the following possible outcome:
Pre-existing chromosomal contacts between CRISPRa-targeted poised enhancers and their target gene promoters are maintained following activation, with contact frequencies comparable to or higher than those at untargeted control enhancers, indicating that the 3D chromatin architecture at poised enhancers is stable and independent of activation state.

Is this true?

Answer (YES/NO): YES